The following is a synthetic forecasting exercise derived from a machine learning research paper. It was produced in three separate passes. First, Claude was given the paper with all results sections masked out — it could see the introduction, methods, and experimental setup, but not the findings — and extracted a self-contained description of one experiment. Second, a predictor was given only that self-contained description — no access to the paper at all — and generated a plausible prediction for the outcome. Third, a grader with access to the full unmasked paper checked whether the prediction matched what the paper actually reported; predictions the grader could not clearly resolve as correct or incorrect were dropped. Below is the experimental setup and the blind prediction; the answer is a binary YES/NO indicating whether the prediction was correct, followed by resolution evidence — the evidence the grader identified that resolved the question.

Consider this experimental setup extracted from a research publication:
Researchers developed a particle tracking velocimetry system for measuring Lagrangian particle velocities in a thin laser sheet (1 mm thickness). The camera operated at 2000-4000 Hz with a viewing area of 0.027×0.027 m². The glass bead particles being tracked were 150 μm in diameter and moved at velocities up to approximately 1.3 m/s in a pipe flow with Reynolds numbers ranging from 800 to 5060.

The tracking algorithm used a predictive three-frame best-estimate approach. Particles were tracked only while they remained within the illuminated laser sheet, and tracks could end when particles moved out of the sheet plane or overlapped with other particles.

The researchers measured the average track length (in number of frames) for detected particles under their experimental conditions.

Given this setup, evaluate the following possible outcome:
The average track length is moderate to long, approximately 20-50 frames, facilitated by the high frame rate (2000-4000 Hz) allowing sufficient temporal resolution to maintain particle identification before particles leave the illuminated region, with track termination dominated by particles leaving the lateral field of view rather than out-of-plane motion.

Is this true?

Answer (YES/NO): NO